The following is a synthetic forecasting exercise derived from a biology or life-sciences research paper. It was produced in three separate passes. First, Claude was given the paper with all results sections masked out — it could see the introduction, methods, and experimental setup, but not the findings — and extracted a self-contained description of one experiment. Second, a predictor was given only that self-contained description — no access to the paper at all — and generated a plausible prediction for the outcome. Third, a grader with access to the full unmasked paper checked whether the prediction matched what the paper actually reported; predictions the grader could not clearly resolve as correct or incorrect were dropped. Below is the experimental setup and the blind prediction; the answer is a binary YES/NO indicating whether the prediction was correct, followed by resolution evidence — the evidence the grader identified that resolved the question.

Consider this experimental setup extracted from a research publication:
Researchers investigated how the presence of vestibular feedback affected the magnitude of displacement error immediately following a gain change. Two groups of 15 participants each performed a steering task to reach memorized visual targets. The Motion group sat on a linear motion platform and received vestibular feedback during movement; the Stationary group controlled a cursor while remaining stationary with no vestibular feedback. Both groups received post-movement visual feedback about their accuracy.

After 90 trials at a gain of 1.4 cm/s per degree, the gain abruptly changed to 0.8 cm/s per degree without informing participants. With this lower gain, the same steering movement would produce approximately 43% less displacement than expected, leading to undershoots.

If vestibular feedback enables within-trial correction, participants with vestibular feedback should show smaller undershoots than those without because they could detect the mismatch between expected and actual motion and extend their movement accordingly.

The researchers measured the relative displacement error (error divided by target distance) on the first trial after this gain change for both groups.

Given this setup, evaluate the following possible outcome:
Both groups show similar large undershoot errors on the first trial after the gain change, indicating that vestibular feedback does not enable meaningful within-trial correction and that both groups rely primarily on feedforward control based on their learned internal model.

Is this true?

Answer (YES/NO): NO